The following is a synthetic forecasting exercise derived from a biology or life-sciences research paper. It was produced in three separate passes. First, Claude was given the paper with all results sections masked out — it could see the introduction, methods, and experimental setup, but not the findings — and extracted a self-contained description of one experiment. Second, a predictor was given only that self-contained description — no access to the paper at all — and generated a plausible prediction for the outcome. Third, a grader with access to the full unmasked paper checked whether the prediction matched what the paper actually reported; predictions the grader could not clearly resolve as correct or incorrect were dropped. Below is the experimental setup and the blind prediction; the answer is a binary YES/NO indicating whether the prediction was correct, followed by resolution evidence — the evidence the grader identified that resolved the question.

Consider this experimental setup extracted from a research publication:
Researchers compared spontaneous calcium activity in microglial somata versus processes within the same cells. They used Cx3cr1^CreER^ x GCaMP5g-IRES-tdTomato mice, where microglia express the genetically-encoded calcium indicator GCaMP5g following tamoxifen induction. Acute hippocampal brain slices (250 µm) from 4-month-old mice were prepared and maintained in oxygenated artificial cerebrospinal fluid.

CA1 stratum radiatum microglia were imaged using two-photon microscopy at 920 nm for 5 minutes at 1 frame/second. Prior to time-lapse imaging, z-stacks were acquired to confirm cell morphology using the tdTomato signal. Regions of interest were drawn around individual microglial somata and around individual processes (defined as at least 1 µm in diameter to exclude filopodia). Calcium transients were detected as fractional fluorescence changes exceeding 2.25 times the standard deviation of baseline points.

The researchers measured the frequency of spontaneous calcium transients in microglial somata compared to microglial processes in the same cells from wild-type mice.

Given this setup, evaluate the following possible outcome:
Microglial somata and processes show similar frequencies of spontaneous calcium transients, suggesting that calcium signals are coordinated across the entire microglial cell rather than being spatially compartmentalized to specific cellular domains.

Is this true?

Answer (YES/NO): NO